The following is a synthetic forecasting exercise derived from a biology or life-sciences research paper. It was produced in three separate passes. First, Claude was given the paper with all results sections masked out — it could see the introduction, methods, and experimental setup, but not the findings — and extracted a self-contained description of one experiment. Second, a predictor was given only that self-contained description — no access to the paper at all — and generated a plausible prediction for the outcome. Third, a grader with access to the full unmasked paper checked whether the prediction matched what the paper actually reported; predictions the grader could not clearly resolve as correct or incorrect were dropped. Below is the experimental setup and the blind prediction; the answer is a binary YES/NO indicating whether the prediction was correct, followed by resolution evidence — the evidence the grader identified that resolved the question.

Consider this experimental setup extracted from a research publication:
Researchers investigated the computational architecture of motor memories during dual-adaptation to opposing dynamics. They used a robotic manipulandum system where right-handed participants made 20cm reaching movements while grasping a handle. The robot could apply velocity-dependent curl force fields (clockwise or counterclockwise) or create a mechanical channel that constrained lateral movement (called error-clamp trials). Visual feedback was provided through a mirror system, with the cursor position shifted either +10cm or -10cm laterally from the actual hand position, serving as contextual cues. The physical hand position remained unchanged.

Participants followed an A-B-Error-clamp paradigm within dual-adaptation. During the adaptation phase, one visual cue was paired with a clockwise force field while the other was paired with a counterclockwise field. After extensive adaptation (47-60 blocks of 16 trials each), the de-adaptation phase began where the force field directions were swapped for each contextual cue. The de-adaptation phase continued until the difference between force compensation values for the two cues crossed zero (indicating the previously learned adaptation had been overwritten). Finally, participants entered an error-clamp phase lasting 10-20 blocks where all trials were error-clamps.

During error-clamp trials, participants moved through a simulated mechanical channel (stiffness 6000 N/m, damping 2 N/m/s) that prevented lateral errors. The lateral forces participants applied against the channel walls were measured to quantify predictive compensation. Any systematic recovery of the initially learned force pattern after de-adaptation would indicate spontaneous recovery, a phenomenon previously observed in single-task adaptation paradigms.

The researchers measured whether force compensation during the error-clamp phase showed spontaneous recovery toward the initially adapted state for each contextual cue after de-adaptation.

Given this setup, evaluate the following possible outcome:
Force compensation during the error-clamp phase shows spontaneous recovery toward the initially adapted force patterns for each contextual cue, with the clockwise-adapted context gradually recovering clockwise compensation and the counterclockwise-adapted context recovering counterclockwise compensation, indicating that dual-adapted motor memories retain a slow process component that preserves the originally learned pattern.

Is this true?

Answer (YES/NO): YES